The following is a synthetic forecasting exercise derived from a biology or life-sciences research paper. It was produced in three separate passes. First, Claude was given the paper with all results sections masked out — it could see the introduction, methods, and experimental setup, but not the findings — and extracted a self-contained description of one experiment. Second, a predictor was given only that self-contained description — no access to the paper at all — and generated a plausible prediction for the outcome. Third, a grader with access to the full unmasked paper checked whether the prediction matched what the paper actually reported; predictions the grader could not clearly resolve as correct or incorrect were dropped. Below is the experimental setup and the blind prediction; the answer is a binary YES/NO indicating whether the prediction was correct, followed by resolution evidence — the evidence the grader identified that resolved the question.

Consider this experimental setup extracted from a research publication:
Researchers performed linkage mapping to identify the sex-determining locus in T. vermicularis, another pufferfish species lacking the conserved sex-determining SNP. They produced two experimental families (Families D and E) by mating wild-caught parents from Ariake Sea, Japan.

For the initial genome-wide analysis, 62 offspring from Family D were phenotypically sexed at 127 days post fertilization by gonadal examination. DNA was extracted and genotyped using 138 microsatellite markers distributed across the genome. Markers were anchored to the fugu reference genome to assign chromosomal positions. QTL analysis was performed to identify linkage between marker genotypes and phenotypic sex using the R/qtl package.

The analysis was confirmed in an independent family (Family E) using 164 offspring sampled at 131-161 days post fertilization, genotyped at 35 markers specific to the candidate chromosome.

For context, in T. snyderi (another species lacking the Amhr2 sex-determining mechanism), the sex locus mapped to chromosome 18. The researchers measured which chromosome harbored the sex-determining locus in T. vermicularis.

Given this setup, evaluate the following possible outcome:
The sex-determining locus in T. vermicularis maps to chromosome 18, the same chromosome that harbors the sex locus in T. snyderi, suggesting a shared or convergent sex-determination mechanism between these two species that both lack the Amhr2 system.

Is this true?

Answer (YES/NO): NO